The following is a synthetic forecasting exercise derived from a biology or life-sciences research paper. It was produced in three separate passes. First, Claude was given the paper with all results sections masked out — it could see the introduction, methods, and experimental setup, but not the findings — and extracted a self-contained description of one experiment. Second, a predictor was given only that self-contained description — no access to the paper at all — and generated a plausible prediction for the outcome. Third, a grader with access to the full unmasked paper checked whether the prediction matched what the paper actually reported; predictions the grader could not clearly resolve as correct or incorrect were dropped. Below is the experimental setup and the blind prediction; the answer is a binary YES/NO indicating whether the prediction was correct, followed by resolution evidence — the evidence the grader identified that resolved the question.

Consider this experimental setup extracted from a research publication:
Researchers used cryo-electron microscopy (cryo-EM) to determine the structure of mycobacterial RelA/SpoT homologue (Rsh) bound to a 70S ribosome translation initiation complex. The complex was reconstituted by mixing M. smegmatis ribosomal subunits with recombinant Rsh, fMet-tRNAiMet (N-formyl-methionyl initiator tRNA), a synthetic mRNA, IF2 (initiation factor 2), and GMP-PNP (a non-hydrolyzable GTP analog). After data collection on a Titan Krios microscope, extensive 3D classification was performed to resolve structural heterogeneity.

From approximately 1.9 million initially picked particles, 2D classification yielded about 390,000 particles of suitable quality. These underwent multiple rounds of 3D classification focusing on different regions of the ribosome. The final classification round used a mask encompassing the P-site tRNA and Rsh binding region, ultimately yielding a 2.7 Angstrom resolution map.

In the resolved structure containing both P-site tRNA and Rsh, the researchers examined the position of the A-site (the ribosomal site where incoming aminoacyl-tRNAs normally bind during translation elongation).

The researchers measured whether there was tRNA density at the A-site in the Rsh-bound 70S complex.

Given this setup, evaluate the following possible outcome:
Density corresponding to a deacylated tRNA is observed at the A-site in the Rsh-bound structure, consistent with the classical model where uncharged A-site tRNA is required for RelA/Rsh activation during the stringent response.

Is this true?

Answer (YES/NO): NO